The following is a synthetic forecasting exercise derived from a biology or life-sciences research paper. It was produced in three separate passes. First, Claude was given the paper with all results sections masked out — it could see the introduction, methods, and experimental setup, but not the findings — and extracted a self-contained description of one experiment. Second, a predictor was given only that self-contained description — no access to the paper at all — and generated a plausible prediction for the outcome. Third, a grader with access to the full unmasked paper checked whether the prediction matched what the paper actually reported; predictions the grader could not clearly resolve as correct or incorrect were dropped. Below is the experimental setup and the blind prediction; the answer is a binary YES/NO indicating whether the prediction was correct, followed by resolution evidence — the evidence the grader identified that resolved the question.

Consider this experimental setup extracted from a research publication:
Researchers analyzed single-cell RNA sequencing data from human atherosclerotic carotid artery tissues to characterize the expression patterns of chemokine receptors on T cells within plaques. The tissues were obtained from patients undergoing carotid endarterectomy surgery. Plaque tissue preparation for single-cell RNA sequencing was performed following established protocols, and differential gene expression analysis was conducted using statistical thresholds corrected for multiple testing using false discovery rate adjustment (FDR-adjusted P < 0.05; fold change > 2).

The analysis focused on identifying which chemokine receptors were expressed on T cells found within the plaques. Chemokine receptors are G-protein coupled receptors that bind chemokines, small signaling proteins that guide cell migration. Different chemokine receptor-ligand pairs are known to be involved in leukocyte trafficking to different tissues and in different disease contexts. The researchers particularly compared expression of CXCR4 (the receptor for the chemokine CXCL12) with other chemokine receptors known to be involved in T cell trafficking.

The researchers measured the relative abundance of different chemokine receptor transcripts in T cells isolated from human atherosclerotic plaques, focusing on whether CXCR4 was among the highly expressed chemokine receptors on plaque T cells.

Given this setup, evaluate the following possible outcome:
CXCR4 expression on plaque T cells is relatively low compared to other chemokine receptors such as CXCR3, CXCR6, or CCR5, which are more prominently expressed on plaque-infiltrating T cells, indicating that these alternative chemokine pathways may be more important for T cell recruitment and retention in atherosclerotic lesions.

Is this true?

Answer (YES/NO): NO